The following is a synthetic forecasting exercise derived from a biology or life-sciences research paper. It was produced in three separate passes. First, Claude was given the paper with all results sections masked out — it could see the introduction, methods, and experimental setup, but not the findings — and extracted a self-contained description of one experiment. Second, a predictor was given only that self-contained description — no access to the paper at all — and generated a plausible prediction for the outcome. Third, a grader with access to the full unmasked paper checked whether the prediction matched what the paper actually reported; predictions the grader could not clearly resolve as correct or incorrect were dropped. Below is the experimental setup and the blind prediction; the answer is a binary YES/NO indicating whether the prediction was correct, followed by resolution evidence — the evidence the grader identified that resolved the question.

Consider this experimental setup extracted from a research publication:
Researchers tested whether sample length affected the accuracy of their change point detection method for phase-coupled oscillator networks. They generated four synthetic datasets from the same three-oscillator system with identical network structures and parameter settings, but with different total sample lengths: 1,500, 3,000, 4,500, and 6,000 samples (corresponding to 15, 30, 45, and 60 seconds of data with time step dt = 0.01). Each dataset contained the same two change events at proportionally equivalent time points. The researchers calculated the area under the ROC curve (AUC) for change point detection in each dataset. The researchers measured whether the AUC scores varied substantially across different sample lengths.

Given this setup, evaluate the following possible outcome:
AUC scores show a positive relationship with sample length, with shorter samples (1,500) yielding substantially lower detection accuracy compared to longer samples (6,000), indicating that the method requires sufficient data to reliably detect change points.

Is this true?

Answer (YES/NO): NO